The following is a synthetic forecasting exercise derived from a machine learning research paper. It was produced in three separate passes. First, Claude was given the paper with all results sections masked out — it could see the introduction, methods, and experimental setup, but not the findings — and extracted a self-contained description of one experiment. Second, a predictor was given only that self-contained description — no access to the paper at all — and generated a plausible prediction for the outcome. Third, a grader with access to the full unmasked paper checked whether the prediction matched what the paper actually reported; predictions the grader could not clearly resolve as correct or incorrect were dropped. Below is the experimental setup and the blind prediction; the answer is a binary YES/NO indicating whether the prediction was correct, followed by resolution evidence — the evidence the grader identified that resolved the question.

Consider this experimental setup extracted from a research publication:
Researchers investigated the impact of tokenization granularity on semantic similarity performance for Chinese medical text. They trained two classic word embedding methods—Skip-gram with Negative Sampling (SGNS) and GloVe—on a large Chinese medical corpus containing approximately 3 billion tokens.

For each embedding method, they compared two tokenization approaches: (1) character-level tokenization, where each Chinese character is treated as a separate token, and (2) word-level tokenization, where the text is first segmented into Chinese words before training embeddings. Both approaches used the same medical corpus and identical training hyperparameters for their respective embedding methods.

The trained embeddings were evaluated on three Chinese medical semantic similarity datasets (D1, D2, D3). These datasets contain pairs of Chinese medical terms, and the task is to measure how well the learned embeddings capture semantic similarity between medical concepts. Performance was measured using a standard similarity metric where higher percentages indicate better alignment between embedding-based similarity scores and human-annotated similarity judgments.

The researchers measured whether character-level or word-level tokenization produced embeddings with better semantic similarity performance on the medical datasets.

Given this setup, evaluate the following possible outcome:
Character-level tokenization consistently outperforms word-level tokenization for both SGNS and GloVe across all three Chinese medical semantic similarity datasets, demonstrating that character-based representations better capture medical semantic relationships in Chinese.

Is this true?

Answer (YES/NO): YES